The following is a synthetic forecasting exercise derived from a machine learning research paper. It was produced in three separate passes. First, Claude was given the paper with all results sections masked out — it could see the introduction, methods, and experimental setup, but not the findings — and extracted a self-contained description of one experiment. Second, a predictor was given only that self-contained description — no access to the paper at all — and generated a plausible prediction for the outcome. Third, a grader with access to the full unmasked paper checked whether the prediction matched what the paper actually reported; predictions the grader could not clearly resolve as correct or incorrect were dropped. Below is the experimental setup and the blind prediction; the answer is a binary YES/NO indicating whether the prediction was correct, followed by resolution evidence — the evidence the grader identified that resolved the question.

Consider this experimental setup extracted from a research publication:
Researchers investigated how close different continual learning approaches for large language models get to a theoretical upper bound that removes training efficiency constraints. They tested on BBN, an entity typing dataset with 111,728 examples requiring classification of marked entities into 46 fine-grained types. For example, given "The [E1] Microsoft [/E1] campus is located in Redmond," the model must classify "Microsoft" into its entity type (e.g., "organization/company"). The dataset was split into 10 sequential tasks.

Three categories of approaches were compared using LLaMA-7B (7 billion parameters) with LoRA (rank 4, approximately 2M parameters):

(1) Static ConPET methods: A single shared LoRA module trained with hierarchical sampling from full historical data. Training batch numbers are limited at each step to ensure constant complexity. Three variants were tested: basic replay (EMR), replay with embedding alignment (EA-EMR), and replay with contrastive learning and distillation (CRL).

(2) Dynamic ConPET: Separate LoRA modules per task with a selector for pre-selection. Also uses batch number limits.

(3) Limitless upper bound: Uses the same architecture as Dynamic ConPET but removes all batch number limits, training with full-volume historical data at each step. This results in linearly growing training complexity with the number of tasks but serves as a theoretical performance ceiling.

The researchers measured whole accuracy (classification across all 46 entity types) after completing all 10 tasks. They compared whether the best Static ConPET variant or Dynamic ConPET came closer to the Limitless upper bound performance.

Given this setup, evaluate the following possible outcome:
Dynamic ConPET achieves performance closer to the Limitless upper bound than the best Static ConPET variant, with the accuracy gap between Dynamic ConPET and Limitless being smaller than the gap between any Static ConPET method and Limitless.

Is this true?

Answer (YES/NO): NO